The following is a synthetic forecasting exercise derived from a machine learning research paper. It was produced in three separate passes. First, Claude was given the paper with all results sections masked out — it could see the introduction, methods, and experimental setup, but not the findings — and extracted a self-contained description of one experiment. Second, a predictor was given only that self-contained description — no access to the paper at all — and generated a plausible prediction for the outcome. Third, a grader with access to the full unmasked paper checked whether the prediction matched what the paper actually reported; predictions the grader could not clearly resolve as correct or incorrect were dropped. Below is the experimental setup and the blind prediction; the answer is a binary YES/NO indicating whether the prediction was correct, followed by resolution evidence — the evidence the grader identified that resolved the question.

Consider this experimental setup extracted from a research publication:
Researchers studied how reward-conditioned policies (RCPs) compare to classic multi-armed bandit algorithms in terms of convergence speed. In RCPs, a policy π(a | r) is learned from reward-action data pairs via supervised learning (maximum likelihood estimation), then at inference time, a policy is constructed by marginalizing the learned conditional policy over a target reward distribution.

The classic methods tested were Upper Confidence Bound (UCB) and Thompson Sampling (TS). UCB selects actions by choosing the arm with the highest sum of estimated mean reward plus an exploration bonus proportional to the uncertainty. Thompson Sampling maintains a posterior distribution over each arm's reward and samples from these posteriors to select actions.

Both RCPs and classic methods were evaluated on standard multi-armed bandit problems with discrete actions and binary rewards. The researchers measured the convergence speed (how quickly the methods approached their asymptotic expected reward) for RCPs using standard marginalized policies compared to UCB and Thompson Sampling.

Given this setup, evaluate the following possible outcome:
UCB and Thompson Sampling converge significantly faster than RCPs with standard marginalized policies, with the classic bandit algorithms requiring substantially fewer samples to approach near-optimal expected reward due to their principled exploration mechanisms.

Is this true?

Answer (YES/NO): YES